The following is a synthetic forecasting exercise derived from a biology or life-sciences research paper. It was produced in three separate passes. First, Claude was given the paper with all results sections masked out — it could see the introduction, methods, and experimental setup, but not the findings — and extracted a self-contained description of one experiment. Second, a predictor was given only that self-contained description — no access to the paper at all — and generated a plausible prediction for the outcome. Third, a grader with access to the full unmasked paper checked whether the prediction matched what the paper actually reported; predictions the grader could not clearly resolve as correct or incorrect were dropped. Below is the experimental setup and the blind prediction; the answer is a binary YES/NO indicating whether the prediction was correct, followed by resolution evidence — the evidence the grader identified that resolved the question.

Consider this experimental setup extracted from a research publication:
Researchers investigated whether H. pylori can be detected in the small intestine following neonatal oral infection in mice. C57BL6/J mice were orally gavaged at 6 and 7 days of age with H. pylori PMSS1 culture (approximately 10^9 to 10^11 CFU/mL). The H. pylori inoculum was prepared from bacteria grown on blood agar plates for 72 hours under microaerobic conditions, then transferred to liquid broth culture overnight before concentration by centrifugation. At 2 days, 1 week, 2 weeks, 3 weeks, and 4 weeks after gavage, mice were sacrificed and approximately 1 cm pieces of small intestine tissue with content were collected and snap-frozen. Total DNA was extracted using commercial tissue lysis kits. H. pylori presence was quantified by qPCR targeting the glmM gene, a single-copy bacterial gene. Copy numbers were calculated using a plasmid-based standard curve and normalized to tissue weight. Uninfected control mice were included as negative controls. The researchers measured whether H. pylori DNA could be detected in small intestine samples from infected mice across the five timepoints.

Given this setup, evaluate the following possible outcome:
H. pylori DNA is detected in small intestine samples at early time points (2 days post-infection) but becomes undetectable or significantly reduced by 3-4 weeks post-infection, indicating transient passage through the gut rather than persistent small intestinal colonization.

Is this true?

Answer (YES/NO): NO